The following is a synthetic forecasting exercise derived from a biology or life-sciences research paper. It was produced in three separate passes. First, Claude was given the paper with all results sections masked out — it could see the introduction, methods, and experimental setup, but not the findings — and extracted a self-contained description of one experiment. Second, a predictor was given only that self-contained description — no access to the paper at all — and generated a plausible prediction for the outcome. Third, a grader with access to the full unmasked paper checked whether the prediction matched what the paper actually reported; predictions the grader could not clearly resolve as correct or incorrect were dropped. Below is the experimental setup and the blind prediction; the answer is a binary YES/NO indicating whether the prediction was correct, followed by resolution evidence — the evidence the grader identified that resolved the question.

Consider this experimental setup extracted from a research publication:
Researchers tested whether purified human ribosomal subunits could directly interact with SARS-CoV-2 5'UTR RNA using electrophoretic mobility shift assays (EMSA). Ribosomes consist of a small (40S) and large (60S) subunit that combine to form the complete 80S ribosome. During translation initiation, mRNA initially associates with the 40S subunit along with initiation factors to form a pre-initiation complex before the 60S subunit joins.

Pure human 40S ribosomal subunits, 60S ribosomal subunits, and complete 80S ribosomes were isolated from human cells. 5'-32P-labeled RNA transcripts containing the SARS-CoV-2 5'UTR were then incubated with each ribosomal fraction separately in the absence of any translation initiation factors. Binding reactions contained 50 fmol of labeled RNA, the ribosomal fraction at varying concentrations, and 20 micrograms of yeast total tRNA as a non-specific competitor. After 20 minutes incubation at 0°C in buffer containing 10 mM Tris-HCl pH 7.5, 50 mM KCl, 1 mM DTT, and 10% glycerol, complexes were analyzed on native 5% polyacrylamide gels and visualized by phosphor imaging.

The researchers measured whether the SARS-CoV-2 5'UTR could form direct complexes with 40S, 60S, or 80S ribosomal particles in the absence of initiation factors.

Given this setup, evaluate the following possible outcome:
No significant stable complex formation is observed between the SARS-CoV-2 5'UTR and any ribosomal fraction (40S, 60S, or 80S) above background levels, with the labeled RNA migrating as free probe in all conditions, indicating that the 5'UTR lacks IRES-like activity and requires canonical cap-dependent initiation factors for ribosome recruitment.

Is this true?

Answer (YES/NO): YES